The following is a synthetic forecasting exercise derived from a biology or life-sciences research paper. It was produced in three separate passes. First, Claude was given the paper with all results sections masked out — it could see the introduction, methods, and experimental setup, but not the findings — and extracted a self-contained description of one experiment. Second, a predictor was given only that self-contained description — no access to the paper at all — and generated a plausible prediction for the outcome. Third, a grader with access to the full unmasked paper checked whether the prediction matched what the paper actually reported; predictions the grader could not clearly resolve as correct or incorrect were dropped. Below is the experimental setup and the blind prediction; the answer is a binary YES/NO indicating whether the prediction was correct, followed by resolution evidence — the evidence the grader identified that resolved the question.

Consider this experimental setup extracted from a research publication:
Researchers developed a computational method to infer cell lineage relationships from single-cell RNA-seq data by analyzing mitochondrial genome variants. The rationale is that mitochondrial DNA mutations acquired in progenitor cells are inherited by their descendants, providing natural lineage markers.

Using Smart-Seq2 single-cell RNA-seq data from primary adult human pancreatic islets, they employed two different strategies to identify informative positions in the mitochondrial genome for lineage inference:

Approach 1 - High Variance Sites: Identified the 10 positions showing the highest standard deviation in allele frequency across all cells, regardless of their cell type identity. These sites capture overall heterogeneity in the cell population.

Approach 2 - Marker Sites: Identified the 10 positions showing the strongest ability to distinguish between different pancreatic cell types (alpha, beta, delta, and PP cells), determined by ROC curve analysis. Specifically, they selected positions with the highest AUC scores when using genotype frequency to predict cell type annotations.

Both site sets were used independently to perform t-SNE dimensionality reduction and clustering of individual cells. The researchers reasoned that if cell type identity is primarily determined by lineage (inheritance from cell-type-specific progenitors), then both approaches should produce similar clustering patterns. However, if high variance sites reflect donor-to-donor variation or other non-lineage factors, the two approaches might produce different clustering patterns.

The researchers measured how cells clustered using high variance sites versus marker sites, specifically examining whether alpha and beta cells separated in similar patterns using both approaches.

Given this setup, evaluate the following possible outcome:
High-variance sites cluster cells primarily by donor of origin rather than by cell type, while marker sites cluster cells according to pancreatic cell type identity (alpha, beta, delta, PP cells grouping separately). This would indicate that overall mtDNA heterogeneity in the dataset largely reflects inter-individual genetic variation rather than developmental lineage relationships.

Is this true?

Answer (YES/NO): NO